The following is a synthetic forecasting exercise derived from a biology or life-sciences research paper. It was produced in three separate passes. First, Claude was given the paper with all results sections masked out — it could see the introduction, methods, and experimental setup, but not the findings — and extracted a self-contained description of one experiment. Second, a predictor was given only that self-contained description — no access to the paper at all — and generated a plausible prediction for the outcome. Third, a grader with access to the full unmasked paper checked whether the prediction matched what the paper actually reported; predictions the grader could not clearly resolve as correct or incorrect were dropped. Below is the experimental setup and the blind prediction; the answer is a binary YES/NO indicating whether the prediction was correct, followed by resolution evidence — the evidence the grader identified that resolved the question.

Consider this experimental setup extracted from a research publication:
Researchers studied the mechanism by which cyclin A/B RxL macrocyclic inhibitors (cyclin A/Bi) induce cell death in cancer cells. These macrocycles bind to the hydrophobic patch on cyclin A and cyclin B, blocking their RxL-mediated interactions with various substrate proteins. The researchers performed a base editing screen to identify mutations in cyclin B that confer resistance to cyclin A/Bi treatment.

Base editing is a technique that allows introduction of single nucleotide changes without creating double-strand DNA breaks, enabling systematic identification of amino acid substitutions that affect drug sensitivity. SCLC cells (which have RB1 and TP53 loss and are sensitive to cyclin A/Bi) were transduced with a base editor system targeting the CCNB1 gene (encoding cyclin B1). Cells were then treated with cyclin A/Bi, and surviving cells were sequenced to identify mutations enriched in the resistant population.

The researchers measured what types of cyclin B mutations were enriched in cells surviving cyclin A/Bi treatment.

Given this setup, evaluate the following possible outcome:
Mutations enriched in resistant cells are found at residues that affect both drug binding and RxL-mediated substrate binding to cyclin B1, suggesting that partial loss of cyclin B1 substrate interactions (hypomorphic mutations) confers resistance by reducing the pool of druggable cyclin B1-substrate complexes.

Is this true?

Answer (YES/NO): NO